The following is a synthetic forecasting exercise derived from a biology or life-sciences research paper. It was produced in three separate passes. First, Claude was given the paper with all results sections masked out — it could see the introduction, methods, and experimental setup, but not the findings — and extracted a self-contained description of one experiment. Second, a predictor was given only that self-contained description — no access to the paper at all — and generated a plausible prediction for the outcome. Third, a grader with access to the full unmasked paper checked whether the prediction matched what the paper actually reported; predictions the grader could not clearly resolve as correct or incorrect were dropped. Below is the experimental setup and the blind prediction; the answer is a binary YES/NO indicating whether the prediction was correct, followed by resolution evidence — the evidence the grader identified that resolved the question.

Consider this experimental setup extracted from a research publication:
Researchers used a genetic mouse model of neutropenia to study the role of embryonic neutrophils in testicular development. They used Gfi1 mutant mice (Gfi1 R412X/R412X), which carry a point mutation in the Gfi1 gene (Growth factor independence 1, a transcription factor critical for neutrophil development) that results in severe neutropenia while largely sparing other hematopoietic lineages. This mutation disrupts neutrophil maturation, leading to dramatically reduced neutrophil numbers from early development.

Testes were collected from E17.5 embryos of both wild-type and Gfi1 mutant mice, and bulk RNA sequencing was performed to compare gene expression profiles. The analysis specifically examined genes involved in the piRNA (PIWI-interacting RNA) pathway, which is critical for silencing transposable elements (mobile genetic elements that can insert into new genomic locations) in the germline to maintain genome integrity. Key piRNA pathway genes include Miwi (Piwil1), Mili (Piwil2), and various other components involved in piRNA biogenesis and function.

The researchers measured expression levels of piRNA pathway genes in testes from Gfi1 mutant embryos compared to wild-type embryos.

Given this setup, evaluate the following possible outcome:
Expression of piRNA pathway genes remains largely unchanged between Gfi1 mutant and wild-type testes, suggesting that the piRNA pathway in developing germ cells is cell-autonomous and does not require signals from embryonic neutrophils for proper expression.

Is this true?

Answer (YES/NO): NO